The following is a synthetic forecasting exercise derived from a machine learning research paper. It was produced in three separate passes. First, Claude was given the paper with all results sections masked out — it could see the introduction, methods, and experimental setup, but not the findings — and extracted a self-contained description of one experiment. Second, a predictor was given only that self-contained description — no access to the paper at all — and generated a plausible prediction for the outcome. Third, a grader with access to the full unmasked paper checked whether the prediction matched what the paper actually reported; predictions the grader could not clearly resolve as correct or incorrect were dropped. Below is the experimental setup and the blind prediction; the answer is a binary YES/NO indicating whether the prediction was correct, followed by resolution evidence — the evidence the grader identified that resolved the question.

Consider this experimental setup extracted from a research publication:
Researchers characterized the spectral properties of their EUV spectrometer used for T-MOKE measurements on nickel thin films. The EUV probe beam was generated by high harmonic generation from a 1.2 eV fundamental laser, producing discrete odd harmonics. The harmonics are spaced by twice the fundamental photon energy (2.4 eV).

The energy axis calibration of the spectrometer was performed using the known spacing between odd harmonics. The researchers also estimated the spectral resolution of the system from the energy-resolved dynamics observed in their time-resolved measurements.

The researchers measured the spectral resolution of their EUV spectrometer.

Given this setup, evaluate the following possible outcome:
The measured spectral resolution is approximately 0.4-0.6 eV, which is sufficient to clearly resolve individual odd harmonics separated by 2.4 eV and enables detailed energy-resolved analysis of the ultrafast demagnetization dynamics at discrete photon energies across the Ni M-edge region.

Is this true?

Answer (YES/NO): NO